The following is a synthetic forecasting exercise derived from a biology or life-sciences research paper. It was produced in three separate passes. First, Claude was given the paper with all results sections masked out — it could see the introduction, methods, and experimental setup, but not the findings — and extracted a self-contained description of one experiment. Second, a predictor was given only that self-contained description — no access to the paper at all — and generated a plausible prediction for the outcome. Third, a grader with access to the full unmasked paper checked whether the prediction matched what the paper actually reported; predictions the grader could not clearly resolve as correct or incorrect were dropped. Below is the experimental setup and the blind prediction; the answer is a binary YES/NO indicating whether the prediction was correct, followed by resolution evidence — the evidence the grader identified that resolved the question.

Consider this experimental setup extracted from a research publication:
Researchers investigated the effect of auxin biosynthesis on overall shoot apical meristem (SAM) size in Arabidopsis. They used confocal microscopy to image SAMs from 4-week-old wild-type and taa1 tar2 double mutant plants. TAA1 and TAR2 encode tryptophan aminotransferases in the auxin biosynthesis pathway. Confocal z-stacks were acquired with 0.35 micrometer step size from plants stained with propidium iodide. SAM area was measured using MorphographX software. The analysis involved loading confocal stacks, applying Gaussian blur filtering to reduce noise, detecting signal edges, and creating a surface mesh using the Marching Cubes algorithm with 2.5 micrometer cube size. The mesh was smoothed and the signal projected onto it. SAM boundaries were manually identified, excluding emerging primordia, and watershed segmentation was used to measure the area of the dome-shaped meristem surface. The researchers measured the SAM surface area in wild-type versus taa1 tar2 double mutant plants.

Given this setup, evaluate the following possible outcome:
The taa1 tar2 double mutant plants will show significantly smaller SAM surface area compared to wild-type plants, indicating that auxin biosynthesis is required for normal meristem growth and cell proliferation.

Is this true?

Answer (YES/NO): YES